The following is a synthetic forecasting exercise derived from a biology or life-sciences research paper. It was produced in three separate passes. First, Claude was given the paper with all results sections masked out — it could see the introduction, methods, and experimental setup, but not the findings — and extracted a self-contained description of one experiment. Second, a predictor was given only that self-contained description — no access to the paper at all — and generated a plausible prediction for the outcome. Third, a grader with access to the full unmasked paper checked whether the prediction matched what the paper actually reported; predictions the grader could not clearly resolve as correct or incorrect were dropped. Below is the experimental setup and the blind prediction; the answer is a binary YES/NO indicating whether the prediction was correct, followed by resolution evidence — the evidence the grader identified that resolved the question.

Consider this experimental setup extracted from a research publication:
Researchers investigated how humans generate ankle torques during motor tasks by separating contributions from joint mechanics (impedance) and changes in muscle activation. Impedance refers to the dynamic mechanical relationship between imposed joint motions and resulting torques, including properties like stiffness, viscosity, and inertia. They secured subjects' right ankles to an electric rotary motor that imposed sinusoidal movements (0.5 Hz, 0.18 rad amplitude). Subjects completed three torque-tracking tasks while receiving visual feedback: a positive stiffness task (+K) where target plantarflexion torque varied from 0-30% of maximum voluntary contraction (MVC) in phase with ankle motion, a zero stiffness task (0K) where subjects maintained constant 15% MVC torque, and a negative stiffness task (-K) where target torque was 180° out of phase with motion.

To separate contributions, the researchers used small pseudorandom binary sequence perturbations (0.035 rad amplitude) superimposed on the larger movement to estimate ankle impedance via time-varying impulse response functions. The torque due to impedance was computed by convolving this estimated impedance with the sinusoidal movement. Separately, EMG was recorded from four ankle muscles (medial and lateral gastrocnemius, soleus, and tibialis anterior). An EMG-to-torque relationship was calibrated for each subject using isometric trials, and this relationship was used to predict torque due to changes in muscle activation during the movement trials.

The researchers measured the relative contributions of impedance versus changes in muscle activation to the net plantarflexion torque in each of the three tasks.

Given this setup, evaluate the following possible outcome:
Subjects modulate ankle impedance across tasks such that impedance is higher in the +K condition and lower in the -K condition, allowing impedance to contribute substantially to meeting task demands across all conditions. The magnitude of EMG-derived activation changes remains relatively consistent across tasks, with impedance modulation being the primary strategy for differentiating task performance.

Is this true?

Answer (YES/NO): NO